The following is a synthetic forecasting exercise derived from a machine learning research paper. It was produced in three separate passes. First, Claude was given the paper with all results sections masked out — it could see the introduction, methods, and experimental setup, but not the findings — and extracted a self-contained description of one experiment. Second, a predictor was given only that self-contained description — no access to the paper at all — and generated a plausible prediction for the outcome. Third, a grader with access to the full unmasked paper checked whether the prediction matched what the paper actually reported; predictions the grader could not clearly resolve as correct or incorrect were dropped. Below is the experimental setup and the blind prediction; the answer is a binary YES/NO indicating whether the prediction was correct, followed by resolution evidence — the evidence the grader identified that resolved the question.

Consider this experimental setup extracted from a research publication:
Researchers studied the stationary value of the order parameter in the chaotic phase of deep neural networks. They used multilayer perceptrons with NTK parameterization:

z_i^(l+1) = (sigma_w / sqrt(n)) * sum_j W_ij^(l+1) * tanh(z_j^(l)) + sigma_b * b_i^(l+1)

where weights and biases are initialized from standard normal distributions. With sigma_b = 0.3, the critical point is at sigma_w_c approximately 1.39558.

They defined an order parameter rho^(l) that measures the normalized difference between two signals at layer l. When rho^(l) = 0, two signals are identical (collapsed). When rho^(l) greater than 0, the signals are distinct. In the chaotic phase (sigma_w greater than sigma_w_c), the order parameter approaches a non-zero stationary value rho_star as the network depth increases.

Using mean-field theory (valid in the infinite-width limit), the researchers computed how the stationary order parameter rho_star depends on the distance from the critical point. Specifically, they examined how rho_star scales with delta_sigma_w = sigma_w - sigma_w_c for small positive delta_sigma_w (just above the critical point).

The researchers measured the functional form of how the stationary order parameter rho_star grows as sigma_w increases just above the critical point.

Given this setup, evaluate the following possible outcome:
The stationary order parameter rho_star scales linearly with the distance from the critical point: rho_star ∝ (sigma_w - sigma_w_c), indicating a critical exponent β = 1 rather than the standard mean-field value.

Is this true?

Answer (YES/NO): YES